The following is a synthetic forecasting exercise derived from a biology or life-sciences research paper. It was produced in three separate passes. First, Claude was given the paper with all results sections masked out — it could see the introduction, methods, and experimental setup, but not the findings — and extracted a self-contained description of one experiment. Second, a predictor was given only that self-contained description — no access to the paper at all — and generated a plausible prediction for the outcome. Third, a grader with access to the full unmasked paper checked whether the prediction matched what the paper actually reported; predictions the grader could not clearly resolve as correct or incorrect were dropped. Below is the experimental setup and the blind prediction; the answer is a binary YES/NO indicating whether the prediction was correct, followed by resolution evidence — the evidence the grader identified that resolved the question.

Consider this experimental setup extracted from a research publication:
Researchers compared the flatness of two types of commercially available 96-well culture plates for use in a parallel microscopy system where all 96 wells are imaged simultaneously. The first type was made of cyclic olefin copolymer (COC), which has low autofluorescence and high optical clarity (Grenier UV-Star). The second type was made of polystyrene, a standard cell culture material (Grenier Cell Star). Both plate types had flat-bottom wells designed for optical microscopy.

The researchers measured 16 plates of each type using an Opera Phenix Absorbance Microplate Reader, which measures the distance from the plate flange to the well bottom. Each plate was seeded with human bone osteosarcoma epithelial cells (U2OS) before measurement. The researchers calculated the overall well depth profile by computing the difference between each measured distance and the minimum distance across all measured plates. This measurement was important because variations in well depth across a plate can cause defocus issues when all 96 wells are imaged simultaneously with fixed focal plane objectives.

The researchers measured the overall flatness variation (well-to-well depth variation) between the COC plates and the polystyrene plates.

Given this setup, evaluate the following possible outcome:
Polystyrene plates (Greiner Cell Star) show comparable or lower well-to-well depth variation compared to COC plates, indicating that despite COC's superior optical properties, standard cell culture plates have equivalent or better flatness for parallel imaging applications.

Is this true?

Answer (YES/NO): NO